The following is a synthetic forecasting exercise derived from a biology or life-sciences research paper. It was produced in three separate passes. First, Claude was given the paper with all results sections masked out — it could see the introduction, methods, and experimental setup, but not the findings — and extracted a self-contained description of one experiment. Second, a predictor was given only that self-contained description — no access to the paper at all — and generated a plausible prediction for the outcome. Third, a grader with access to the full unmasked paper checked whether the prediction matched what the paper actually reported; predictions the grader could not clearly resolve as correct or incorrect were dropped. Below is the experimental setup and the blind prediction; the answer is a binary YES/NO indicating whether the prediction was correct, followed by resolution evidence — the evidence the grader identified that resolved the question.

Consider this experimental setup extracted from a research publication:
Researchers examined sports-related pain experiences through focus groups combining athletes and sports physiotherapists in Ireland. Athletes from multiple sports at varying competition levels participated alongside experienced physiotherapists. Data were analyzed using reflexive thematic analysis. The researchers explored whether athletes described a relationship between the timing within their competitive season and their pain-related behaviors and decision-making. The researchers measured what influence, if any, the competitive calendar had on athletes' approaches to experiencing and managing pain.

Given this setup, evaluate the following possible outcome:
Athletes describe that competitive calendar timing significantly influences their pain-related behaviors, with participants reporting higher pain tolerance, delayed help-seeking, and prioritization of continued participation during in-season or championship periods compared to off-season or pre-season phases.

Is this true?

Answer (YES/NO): NO